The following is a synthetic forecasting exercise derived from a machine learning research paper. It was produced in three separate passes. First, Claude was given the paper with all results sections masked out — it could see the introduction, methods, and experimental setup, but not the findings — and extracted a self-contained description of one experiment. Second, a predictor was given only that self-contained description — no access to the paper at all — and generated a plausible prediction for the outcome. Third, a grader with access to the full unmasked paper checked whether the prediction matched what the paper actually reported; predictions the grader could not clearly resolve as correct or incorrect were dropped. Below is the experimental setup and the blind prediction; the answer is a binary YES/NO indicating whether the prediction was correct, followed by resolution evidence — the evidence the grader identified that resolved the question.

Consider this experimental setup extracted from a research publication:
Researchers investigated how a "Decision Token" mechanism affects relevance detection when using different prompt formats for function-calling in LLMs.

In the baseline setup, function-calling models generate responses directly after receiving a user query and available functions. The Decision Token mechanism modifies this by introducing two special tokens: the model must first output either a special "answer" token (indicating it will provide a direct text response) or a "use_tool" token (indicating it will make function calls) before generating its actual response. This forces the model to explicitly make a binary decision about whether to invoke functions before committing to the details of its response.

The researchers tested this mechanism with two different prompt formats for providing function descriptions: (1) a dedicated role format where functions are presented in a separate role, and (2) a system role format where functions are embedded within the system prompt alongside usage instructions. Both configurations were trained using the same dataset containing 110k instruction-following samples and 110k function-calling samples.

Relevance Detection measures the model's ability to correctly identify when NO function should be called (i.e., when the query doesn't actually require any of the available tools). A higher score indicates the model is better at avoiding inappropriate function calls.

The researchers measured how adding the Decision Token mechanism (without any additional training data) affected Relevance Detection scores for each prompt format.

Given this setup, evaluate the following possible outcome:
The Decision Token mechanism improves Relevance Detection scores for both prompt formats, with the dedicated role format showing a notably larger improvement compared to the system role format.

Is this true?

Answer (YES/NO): NO